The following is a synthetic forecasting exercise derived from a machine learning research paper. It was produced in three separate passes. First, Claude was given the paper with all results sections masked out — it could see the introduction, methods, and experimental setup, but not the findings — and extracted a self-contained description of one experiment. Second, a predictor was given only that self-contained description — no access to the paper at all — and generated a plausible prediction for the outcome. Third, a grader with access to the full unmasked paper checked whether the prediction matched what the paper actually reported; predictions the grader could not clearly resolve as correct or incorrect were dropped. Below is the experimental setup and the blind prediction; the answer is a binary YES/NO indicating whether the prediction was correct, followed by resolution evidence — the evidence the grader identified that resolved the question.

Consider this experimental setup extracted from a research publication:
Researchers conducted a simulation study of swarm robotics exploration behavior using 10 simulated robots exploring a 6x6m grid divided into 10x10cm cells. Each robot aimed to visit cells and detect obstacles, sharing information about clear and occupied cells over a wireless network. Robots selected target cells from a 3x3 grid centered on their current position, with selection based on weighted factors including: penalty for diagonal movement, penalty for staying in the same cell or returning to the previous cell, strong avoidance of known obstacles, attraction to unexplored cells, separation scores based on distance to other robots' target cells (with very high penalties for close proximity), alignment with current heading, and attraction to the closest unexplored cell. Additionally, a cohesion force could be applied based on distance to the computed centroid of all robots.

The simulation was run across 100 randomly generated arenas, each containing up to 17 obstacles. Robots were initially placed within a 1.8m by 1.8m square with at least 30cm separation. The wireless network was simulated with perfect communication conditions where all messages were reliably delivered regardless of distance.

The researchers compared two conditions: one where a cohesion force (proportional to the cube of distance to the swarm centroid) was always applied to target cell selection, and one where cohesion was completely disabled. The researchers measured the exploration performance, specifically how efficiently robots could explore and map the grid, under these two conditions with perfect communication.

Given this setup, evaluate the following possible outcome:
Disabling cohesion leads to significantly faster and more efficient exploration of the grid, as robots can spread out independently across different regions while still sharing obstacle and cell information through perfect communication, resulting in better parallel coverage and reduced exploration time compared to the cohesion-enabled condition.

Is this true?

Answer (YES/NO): YES